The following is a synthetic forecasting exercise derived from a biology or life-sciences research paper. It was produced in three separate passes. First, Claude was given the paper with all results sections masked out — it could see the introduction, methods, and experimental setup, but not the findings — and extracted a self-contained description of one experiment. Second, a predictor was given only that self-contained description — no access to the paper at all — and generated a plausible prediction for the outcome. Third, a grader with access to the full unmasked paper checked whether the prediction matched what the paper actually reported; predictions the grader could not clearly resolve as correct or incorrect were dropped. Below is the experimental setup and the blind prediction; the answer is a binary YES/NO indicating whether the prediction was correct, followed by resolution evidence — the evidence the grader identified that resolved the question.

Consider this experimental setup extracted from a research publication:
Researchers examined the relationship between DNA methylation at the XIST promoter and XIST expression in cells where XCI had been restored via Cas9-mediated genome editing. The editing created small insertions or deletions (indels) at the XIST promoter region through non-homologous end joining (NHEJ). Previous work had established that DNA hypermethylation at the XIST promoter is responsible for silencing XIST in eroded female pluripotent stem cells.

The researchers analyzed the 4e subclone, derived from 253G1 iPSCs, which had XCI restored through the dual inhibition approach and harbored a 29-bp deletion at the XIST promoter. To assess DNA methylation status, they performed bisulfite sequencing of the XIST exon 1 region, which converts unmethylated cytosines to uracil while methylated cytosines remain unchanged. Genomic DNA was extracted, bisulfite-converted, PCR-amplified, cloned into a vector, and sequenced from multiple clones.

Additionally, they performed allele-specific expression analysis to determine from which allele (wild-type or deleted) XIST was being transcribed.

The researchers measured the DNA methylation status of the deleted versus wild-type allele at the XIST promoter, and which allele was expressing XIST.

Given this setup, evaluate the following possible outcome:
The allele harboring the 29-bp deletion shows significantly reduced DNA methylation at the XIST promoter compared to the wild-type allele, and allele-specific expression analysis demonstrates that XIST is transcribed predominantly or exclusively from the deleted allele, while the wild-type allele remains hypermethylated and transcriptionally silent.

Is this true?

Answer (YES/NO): YES